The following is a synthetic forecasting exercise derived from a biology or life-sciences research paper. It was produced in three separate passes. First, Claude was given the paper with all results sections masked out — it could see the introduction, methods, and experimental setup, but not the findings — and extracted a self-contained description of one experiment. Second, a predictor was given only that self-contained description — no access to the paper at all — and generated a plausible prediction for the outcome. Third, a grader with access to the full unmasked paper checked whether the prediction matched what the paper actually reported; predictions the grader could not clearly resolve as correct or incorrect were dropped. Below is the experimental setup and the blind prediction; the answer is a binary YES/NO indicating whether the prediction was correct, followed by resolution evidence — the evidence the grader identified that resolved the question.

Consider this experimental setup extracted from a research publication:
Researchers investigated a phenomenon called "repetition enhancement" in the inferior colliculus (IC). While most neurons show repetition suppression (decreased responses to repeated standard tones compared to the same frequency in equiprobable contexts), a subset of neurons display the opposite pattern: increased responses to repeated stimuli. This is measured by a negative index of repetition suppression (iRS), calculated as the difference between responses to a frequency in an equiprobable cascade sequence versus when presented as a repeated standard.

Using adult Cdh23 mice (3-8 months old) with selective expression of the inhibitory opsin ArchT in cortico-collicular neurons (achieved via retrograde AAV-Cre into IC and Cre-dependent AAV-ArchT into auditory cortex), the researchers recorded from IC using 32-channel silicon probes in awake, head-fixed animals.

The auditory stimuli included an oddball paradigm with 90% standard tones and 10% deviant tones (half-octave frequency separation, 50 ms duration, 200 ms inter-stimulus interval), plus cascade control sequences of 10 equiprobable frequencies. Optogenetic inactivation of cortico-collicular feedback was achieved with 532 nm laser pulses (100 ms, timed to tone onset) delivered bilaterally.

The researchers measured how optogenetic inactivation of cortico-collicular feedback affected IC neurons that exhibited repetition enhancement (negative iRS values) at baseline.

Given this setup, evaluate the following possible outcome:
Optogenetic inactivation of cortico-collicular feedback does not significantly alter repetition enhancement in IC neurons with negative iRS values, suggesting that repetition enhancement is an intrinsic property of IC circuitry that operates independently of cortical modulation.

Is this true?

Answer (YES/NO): NO